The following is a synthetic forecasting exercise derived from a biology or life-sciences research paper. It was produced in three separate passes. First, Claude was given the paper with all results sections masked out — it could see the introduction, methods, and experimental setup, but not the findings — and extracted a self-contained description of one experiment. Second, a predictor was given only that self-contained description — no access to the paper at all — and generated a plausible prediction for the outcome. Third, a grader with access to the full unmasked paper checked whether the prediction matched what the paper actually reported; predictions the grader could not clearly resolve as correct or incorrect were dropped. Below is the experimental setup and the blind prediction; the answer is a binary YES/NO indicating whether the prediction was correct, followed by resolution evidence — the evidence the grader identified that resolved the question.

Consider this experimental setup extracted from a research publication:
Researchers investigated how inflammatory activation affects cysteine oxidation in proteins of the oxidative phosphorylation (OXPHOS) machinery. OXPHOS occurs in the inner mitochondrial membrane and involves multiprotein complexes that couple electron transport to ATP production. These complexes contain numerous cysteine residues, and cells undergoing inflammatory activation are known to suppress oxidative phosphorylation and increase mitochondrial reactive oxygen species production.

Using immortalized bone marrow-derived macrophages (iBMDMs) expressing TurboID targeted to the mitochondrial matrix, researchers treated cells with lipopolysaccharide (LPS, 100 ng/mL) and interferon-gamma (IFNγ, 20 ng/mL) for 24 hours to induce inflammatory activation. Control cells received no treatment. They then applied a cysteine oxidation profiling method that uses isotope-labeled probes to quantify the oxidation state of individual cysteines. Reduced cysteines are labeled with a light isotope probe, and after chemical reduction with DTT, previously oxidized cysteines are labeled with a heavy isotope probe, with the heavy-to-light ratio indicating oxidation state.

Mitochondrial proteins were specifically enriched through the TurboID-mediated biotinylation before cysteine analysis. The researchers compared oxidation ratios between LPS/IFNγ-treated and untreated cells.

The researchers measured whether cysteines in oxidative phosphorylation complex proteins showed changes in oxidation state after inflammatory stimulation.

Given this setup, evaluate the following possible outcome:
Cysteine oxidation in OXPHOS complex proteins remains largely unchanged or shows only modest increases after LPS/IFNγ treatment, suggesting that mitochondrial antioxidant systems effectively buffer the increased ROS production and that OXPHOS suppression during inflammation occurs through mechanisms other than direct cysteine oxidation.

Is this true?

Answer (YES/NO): NO